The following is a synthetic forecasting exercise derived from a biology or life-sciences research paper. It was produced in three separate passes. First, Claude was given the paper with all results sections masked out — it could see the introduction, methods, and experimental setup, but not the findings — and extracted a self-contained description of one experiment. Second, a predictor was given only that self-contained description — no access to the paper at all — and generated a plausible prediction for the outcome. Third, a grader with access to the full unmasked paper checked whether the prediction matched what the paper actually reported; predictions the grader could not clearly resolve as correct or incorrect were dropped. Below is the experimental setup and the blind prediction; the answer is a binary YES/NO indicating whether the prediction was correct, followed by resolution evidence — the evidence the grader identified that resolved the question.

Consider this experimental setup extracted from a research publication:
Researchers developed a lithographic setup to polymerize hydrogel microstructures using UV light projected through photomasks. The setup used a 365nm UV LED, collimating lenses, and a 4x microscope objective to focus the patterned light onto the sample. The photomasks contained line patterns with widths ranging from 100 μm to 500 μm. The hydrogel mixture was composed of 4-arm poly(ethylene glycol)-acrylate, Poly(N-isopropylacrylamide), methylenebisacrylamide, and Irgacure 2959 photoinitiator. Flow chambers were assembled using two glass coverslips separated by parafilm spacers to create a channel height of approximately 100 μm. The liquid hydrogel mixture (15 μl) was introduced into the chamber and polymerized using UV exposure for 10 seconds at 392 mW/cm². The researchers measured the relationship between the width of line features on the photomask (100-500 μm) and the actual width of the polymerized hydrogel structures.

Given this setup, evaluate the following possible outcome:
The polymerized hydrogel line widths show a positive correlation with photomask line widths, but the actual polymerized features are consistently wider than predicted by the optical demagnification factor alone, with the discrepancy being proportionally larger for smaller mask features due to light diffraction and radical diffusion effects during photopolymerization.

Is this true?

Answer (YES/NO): YES